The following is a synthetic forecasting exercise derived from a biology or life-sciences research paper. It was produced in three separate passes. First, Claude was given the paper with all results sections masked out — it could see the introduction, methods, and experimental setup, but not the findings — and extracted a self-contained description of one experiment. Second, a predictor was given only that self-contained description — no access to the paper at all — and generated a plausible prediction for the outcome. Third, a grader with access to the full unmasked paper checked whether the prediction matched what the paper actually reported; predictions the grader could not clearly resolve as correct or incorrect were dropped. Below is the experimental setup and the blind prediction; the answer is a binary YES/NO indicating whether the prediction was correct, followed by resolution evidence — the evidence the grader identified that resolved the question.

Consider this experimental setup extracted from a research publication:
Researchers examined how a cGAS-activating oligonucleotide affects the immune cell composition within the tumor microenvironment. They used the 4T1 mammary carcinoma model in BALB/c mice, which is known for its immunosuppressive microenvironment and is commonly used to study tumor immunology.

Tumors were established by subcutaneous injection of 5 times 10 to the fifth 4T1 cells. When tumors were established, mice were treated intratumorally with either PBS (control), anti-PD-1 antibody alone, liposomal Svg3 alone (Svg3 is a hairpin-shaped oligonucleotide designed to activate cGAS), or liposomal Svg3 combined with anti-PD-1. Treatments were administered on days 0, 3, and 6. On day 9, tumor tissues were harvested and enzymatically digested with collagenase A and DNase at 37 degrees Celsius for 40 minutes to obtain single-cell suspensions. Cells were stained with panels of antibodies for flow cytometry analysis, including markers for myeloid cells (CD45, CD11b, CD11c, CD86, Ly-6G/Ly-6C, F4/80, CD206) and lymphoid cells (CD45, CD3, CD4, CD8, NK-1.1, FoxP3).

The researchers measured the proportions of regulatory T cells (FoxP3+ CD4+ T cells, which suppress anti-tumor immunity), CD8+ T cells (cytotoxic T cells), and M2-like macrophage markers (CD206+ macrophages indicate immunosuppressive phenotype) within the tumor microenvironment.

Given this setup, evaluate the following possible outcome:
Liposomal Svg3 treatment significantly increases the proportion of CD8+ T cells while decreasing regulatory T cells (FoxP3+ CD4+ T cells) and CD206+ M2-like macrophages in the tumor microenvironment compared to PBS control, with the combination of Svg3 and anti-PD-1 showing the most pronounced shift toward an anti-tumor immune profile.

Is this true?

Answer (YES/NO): YES